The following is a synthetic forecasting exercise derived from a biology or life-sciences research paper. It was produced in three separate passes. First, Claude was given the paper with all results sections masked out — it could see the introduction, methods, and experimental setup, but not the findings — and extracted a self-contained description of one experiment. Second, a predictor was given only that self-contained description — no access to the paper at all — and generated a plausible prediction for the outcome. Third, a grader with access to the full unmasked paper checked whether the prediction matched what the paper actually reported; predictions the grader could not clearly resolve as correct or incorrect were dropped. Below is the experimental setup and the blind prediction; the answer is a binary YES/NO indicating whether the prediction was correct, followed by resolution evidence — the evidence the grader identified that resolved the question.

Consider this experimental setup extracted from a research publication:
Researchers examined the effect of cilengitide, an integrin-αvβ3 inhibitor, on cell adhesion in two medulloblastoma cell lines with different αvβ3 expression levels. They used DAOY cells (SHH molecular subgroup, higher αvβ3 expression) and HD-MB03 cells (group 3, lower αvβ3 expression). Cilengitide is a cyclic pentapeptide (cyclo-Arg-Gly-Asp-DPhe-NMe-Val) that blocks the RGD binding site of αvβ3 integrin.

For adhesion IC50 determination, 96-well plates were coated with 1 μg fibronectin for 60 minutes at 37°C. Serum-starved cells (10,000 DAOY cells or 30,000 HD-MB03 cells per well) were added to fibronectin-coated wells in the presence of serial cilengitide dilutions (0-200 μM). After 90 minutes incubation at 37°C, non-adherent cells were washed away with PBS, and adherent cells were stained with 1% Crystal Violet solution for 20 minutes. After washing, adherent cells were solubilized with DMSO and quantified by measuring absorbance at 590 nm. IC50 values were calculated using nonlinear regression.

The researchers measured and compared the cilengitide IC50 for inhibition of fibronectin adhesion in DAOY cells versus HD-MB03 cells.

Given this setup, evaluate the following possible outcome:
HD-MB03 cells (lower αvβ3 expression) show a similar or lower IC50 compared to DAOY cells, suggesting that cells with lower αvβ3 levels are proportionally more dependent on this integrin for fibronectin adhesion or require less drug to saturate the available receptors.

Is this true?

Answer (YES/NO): NO